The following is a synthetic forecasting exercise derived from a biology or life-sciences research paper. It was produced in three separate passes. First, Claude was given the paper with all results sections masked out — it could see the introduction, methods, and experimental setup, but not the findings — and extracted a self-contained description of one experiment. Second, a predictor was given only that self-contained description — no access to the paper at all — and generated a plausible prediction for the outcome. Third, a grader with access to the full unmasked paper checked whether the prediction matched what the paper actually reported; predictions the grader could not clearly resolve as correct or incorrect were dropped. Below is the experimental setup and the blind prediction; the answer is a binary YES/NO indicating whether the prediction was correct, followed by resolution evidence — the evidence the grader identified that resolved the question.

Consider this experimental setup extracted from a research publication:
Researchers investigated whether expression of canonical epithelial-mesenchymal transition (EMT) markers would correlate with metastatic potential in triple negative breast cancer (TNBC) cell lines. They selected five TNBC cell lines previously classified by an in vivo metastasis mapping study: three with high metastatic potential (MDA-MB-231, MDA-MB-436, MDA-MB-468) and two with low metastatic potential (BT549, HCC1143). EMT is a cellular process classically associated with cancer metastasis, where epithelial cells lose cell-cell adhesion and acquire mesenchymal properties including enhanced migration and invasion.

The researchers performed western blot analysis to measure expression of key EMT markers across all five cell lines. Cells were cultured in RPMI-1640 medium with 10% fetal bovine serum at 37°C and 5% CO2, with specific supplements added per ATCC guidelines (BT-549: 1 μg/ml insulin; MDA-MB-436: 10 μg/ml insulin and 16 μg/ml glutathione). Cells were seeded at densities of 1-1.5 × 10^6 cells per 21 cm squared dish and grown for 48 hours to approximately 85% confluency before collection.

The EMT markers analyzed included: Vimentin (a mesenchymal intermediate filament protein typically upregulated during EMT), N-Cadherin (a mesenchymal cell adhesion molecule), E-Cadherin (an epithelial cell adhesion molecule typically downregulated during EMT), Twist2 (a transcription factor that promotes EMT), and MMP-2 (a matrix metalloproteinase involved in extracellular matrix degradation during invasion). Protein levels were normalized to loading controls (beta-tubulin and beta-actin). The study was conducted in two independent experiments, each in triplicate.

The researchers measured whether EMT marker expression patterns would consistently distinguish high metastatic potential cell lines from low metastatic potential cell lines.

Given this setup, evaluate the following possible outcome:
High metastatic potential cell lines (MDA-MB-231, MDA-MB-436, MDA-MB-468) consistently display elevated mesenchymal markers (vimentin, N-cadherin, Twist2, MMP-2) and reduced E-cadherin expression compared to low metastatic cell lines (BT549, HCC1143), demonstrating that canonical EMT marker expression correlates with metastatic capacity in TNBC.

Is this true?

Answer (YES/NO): NO